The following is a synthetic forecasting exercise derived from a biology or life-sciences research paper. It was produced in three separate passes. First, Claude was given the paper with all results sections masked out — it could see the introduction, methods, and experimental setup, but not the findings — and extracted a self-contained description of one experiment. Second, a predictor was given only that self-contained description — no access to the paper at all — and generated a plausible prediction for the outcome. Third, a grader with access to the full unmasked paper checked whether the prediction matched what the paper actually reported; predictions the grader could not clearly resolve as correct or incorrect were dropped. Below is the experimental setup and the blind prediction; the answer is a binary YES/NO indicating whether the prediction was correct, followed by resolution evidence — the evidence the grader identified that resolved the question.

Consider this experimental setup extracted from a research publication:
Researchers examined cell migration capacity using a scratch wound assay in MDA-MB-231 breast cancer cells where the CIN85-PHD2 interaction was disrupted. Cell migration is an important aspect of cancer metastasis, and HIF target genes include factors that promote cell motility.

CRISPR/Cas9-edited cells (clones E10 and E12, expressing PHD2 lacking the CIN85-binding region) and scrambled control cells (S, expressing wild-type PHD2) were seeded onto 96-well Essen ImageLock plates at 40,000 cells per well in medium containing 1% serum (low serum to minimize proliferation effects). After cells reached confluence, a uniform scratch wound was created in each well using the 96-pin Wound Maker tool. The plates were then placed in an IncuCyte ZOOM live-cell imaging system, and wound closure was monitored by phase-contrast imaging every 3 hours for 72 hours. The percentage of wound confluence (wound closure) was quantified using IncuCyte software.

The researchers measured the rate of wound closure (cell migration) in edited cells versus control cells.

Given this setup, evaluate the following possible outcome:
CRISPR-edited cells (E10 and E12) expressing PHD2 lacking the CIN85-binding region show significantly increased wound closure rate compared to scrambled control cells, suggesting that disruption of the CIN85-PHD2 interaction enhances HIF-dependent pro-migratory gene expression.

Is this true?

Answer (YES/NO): NO